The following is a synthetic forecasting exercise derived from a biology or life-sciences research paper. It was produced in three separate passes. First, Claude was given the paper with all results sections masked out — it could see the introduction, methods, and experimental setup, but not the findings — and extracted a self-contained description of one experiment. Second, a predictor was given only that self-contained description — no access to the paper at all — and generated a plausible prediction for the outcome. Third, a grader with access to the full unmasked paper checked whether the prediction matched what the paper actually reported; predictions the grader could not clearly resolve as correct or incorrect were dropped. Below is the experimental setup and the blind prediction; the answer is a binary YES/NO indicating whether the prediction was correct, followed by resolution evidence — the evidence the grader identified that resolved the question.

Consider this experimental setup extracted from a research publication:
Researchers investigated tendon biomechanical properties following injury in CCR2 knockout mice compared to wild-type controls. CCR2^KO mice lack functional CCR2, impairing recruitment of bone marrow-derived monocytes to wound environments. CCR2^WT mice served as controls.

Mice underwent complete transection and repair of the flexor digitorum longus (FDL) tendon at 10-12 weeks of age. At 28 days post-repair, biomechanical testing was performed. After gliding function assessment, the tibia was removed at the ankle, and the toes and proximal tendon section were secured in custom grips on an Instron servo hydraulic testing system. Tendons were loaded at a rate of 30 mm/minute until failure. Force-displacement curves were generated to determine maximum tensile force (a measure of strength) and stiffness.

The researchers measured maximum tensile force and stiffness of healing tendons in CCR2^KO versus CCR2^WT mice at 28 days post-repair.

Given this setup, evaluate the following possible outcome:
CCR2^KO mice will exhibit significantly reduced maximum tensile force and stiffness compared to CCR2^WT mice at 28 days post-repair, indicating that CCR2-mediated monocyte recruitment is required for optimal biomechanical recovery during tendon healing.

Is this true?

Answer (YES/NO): YES